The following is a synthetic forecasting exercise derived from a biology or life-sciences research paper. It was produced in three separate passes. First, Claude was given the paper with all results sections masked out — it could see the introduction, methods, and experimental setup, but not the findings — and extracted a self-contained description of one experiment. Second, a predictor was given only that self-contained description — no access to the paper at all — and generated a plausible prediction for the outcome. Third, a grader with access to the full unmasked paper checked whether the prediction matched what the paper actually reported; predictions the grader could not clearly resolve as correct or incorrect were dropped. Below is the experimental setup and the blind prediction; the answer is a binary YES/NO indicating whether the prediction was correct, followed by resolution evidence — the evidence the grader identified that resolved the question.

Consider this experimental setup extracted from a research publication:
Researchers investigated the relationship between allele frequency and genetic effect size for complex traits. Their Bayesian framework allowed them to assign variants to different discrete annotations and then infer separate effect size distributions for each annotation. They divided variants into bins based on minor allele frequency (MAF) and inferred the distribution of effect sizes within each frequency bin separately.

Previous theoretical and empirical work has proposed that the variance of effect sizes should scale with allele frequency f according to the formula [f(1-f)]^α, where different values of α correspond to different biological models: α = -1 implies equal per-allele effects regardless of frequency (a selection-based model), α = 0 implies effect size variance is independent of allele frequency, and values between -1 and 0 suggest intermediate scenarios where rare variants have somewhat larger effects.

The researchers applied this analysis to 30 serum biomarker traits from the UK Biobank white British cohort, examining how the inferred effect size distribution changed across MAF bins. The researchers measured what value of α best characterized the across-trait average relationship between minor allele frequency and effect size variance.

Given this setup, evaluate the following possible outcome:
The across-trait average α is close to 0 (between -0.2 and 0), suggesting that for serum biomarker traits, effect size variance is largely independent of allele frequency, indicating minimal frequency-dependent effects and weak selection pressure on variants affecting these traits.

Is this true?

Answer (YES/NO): NO